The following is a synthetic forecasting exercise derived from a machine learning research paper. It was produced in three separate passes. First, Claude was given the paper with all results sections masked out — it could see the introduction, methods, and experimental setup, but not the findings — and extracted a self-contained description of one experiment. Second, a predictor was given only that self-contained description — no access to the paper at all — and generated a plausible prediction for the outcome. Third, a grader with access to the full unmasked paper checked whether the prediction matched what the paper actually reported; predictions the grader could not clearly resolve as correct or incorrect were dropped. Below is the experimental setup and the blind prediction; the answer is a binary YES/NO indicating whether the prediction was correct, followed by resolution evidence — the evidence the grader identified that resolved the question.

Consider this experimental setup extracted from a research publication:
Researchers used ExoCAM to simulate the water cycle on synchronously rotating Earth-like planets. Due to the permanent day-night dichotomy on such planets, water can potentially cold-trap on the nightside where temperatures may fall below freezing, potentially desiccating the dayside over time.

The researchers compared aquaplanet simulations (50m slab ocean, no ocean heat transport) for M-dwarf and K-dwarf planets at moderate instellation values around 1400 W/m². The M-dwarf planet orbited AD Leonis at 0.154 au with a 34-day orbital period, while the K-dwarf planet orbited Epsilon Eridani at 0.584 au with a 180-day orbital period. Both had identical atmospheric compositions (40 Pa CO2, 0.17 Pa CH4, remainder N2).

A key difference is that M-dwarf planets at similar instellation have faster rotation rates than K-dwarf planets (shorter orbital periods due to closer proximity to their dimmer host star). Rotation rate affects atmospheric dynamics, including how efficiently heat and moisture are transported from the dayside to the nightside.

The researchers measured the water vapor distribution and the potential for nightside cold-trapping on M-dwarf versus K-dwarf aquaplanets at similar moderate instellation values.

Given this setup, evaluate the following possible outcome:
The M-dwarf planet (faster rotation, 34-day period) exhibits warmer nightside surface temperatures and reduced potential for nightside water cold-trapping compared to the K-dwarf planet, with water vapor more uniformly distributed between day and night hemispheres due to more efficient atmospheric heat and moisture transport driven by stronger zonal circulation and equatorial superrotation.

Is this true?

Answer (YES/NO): NO